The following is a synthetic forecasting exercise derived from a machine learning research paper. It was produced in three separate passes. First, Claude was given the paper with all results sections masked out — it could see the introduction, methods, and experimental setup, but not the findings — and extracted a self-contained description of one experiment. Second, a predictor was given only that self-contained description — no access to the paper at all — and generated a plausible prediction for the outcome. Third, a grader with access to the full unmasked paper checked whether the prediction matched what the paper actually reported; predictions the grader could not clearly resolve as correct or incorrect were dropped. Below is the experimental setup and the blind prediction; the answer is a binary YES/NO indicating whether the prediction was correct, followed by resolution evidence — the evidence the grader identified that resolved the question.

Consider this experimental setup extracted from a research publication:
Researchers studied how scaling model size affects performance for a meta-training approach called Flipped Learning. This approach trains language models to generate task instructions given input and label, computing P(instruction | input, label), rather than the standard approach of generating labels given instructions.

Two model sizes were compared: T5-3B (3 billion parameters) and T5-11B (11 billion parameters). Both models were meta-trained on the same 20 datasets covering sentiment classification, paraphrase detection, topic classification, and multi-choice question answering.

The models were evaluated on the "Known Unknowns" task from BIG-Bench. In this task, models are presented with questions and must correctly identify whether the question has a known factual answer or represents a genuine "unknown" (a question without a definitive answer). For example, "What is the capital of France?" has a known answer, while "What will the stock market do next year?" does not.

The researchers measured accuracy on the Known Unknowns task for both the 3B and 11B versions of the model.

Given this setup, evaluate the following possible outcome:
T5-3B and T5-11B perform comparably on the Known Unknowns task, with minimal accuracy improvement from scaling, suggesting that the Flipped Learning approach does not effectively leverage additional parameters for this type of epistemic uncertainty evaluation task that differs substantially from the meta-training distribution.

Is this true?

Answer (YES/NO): NO